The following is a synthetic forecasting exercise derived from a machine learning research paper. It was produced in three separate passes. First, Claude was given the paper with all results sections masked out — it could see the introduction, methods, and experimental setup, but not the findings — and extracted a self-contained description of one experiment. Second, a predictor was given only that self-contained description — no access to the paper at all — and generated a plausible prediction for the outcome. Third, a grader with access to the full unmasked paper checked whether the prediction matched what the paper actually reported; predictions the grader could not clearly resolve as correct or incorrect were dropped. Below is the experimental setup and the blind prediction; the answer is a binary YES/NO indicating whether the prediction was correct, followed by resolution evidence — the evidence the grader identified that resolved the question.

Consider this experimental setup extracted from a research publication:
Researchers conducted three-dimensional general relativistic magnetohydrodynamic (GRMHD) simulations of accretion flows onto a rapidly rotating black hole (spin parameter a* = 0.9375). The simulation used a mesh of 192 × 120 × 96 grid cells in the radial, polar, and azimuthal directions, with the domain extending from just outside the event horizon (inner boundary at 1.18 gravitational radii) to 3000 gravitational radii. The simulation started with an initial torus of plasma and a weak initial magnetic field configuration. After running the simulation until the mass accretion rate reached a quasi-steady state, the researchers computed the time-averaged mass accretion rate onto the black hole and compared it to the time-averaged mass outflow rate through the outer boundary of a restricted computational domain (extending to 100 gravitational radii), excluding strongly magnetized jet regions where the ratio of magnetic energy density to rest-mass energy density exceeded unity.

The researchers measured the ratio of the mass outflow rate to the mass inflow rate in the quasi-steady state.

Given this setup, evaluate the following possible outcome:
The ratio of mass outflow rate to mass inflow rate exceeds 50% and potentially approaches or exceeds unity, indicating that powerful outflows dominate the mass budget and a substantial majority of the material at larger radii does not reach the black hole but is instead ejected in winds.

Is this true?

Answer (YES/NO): YES